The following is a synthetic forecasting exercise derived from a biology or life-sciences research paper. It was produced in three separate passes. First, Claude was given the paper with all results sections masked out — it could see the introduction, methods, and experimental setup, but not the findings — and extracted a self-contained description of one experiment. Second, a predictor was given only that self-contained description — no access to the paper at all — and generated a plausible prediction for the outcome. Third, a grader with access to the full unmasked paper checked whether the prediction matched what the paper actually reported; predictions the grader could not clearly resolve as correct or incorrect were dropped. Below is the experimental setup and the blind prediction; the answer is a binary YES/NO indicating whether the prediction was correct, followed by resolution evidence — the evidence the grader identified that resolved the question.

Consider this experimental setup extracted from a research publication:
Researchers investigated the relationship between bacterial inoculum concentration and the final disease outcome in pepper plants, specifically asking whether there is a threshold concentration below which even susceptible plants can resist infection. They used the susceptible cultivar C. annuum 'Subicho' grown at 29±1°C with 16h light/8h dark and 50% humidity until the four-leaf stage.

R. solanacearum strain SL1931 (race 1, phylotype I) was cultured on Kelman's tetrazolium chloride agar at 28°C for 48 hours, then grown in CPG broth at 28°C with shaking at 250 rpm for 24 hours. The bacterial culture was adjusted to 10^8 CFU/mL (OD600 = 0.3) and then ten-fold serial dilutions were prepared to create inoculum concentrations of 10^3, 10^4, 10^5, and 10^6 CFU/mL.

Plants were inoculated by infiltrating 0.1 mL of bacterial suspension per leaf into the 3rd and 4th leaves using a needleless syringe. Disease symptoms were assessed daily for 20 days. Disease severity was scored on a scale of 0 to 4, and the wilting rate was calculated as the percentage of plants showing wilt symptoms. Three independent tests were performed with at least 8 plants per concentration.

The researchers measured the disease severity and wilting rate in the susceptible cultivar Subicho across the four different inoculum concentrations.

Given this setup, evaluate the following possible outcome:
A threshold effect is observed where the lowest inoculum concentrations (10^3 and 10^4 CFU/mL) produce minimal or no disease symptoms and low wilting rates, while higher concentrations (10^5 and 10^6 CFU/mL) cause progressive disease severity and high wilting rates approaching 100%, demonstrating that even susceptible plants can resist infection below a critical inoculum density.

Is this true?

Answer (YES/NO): NO